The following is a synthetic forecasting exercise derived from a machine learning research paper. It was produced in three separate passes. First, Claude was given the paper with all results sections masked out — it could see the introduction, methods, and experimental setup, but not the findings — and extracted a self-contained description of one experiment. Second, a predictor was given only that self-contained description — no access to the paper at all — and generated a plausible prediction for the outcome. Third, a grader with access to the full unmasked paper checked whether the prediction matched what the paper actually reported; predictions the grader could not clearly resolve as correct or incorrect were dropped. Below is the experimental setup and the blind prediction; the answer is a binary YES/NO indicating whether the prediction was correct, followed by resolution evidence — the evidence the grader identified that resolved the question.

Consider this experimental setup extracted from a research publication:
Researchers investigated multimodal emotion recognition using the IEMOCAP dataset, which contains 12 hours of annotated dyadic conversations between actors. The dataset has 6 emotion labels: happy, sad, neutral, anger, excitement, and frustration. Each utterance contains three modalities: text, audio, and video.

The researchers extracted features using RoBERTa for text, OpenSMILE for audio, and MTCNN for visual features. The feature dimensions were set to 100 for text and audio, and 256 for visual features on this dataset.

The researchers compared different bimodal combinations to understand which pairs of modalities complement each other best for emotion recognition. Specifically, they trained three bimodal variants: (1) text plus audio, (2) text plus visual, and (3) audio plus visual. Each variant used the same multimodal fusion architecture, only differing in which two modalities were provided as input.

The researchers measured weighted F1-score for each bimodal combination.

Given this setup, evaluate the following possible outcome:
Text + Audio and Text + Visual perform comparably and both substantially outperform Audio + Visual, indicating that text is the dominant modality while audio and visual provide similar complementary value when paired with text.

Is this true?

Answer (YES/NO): NO